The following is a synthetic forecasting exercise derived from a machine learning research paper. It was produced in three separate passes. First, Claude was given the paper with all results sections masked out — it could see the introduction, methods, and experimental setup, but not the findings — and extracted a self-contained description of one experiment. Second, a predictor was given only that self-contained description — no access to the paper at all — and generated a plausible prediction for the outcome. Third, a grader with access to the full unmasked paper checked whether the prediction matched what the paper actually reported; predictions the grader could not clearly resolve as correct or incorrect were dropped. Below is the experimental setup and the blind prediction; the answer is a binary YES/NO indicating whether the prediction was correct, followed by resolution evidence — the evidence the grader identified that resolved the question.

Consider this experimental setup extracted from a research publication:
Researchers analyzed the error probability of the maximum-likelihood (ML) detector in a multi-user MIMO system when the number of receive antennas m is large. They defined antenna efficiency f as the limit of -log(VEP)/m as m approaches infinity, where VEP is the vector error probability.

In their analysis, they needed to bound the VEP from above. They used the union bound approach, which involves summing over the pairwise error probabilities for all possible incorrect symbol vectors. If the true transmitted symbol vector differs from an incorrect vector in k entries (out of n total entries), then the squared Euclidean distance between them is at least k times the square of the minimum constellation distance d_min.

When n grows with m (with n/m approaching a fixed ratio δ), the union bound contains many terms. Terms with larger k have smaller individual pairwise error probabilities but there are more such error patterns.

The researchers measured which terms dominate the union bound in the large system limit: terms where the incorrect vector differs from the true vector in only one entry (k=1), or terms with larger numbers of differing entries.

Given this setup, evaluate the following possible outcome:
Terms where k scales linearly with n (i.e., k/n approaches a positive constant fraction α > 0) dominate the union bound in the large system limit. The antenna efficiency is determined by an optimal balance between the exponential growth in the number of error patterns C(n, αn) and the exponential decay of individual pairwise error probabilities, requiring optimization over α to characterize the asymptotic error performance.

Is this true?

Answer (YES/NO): NO